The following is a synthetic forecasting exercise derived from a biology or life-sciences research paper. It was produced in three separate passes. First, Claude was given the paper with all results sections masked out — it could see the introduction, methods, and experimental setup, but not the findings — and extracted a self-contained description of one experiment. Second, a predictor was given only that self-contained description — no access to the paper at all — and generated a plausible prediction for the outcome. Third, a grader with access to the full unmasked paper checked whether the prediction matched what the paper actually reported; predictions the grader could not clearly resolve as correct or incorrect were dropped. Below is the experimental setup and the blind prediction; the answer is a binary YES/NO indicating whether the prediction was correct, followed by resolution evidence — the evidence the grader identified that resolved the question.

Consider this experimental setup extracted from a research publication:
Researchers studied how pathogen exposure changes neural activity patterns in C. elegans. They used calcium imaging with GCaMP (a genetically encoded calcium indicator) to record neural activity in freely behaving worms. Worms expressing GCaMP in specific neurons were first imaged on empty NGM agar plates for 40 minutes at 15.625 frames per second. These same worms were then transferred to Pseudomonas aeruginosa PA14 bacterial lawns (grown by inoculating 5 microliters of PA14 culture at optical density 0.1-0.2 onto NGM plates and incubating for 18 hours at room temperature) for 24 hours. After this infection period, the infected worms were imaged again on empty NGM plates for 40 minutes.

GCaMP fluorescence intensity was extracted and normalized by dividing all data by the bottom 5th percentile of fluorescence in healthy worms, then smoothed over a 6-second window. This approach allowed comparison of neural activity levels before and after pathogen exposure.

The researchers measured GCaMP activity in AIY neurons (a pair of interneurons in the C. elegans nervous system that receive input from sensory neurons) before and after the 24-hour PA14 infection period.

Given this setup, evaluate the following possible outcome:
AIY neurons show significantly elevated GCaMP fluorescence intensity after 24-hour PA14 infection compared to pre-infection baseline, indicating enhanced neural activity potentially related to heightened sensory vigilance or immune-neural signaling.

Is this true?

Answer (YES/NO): NO